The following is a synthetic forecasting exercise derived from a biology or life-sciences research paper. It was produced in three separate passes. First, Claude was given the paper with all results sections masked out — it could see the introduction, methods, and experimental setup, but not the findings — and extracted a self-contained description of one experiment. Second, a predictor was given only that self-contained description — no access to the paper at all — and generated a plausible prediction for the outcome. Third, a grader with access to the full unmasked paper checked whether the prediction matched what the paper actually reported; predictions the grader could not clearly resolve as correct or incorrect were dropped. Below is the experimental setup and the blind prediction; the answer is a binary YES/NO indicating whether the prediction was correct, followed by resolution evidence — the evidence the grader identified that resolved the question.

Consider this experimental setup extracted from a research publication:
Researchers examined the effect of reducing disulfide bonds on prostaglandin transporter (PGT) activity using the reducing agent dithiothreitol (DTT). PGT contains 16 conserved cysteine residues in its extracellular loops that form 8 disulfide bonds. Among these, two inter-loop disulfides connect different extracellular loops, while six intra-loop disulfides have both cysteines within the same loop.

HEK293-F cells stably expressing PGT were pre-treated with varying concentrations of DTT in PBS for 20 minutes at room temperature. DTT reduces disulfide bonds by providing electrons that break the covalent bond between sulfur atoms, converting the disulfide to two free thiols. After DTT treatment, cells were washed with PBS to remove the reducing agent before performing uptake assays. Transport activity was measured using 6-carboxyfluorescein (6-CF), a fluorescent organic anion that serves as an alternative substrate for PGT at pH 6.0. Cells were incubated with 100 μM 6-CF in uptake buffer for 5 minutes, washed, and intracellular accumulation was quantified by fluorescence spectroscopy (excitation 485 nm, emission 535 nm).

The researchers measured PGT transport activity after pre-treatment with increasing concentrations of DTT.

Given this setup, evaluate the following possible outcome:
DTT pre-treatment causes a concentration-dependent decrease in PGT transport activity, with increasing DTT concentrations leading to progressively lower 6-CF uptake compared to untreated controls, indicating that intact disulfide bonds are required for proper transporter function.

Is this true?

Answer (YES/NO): NO